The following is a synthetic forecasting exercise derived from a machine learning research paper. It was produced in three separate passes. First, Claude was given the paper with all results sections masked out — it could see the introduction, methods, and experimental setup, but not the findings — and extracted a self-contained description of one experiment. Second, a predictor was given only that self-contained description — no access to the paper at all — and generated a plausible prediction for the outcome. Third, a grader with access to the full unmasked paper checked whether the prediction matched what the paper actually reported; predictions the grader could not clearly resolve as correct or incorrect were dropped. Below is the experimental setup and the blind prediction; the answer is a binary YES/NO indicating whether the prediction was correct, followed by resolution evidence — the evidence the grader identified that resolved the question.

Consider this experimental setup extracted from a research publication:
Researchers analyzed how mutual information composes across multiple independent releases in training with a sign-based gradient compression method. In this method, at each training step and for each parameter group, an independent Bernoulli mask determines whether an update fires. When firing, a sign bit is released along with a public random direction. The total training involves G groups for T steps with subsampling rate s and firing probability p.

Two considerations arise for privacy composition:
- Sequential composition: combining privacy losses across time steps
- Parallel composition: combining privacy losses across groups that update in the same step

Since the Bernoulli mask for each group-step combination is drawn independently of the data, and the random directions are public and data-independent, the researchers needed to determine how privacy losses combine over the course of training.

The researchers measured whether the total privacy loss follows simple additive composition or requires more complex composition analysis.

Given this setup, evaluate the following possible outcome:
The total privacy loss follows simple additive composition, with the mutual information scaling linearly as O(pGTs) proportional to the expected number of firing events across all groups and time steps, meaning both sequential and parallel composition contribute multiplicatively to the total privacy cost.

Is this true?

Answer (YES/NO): YES